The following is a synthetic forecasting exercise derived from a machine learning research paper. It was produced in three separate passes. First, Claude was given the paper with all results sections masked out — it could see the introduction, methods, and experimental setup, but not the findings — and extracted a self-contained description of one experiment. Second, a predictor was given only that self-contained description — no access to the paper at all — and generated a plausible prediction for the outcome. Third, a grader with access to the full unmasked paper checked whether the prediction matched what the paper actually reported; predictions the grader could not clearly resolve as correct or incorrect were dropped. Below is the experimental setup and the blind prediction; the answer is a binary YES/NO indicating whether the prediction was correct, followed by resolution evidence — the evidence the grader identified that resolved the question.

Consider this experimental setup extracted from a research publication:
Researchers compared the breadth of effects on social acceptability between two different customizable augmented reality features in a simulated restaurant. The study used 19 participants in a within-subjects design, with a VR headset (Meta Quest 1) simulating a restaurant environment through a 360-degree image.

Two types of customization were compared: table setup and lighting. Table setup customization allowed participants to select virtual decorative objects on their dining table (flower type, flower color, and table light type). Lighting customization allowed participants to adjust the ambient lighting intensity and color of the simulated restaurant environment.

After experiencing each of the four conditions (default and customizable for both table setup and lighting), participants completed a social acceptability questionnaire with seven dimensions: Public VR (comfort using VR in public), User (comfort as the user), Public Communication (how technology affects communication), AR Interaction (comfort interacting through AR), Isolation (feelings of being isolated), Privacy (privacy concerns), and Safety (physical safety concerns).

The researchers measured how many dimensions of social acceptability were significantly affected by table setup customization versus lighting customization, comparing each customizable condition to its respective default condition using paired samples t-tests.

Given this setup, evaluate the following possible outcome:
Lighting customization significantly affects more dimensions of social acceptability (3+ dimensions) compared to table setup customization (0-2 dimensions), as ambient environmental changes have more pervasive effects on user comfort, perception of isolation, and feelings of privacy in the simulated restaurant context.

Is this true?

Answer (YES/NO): NO